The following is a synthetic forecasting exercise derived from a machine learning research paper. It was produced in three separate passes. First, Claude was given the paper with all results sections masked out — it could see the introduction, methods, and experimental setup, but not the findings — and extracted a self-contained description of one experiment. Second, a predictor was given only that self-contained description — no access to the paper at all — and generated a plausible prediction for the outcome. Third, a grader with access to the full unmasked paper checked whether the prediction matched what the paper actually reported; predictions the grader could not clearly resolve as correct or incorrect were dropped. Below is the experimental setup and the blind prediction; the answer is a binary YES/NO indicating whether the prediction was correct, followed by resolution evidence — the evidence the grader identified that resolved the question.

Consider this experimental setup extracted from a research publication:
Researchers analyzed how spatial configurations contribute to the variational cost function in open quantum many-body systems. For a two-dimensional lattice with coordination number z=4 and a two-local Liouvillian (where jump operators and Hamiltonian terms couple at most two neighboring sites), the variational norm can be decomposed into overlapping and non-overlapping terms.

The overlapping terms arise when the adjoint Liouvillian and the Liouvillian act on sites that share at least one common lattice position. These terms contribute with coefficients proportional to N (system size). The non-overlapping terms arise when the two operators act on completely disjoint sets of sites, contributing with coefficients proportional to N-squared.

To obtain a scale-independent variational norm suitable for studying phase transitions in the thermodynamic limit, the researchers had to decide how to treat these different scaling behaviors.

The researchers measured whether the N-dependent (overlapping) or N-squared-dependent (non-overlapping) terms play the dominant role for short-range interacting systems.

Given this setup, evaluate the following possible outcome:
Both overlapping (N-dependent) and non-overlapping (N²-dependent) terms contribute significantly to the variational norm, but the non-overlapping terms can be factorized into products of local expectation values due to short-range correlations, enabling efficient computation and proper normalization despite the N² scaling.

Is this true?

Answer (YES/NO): NO